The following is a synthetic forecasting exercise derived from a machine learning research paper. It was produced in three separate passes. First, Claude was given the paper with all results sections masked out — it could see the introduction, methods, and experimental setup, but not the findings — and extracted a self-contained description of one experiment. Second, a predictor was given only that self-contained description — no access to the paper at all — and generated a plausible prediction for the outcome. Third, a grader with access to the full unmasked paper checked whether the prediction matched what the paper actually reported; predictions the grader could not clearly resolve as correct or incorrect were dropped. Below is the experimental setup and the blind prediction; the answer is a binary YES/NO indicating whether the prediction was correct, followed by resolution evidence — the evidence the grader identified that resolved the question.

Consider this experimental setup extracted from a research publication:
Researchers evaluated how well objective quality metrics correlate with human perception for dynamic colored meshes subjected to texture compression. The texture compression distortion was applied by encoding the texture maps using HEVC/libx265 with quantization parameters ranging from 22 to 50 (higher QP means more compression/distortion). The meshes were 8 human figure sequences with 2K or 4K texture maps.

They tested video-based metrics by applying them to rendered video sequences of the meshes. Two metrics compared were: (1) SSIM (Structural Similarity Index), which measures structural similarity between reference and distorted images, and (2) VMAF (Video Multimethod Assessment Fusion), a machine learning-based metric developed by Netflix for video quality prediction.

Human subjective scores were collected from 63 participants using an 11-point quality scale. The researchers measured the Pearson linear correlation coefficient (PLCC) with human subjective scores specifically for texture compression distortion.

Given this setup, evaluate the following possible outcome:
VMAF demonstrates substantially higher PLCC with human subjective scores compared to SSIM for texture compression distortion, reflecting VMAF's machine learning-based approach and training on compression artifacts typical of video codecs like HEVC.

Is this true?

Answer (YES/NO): YES